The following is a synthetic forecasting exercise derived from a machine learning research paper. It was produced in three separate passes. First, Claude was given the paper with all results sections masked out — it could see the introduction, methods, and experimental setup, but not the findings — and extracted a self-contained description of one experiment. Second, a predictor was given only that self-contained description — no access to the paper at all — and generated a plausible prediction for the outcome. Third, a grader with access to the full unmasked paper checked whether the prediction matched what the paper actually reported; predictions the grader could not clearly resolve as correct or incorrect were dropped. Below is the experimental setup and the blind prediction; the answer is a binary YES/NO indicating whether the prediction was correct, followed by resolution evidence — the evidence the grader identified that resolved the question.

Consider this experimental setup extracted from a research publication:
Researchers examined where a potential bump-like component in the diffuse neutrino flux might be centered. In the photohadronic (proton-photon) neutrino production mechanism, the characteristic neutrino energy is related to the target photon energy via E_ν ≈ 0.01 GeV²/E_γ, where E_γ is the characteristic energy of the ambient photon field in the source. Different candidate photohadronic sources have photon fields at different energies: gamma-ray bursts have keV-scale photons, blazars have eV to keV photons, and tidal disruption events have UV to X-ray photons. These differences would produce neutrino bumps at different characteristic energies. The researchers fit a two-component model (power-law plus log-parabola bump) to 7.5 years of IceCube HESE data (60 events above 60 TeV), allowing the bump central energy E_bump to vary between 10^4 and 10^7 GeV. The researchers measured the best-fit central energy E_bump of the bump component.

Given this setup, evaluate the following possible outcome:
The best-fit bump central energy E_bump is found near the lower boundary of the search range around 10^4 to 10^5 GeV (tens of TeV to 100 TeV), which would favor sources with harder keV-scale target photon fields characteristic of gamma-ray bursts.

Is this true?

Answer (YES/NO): NO